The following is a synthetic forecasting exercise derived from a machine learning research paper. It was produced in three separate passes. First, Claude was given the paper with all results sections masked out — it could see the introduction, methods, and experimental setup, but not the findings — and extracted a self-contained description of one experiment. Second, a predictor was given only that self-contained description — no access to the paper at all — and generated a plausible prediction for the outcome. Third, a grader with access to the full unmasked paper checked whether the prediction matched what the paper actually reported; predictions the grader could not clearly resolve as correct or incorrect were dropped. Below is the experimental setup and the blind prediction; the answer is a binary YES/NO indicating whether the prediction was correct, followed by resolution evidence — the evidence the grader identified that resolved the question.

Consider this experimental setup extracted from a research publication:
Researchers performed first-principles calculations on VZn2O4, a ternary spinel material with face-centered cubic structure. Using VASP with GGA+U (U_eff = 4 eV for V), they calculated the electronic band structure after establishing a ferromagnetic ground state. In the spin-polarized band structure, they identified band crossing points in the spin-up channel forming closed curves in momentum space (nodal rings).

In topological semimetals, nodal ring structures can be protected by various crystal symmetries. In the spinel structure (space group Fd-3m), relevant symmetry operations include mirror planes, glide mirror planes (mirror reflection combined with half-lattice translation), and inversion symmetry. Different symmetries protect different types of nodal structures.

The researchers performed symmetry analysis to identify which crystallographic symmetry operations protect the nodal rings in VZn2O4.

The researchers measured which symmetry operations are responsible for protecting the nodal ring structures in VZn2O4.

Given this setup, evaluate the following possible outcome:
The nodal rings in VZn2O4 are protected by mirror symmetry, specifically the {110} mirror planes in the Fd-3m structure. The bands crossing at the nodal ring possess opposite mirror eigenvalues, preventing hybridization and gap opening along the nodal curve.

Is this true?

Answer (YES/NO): NO